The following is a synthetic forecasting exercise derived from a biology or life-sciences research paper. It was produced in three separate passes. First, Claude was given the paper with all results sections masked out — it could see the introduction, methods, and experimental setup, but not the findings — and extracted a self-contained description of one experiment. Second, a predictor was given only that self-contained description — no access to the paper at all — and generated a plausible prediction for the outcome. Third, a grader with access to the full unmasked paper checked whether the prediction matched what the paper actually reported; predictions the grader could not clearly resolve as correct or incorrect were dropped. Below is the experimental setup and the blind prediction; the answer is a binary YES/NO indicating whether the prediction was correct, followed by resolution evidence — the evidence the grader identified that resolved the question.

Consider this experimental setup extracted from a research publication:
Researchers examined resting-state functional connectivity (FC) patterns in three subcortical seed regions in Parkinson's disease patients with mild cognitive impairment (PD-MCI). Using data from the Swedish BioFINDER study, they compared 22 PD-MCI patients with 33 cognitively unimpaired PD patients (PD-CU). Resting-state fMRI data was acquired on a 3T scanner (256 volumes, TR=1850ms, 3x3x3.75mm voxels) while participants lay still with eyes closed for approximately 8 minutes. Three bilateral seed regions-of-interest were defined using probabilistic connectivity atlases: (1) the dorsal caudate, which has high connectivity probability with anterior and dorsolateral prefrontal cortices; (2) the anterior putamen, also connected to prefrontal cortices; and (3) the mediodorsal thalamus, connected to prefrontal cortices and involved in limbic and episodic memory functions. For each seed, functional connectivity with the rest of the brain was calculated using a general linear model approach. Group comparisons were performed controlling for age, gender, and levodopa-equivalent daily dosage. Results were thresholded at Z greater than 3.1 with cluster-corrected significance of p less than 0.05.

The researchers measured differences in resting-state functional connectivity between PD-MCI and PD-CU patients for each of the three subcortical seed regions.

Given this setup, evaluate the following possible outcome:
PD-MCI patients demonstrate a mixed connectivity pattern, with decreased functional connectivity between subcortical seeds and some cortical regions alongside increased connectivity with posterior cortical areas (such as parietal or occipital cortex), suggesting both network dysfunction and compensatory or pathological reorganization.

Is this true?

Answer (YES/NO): NO